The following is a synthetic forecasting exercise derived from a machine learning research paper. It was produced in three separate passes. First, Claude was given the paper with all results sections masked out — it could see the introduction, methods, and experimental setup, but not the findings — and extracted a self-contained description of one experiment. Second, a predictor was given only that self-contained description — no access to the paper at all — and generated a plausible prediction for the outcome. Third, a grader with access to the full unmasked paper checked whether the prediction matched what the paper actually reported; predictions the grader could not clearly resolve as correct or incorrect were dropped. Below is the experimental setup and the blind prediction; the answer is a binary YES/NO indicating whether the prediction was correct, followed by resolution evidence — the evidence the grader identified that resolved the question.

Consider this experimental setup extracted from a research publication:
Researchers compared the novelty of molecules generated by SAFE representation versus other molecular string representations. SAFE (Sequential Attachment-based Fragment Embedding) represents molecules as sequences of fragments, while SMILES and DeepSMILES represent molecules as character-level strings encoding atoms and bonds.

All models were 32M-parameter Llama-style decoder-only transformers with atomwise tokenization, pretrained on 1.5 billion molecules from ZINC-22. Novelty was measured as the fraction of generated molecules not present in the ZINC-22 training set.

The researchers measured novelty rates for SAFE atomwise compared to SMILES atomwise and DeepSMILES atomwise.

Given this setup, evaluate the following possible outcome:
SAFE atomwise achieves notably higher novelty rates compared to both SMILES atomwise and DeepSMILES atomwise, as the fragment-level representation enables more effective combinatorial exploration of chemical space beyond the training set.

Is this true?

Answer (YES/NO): NO